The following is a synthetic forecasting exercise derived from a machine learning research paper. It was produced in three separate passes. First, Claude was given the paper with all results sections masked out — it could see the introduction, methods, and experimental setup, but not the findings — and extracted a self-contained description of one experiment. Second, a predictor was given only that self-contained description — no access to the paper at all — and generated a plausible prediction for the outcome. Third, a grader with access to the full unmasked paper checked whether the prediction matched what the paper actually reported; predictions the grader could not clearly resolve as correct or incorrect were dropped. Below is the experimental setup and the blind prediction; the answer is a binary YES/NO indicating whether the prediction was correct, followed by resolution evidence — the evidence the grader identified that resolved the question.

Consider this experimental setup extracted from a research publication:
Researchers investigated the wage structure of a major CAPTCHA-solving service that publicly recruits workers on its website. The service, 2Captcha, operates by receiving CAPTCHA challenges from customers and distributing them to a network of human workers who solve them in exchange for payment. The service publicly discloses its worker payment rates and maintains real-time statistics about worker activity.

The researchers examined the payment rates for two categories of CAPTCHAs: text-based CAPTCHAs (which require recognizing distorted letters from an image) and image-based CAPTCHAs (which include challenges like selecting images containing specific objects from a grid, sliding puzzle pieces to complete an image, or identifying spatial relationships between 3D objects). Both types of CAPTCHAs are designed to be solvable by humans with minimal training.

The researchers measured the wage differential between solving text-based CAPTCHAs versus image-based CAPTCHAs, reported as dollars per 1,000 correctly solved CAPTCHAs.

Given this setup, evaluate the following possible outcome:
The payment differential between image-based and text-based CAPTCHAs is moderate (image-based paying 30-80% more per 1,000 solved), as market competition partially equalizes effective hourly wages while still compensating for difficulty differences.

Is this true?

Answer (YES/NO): NO